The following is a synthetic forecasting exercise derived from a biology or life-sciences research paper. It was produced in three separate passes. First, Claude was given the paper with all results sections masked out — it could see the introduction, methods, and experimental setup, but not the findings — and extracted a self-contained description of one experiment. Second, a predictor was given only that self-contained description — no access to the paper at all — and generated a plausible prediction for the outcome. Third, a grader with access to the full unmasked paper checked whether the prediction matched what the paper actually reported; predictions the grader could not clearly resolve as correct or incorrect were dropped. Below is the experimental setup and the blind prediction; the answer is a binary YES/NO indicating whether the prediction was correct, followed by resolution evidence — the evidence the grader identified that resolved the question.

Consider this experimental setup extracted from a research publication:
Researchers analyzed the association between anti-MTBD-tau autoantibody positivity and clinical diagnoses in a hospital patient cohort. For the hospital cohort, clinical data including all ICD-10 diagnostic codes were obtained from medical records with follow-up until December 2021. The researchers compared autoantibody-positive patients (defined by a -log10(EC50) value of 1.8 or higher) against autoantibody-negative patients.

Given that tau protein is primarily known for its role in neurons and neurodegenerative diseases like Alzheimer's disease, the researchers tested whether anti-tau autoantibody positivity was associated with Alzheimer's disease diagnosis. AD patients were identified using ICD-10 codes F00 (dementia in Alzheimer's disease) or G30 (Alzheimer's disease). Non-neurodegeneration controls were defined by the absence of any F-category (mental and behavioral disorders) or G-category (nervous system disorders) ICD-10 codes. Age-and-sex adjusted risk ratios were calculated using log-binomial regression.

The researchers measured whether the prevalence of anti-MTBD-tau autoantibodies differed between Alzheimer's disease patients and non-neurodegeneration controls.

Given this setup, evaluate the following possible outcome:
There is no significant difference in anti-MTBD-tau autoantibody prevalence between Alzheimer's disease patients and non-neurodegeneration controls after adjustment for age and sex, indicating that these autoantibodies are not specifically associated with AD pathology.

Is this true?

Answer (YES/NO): YES